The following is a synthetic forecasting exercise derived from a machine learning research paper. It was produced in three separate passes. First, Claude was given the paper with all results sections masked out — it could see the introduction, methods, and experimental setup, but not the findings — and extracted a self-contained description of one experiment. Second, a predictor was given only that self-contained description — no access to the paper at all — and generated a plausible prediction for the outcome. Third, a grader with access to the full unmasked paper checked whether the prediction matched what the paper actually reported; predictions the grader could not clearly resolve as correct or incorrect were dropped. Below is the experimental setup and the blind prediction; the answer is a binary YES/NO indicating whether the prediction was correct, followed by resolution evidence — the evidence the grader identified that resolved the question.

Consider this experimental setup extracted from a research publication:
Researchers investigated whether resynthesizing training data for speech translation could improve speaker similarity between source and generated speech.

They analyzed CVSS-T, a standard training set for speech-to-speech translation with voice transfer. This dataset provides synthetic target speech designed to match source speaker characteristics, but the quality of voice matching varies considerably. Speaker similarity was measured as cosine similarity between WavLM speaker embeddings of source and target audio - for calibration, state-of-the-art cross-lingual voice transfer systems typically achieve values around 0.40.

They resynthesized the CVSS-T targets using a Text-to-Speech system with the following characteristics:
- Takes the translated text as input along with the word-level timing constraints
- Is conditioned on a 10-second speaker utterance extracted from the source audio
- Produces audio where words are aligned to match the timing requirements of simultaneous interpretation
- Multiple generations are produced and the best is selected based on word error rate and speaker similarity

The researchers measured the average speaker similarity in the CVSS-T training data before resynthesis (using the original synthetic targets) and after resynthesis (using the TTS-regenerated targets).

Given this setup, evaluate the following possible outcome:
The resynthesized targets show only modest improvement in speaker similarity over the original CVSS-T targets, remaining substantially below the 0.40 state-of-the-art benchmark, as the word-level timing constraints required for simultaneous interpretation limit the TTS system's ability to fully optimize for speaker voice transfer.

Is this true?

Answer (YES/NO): NO